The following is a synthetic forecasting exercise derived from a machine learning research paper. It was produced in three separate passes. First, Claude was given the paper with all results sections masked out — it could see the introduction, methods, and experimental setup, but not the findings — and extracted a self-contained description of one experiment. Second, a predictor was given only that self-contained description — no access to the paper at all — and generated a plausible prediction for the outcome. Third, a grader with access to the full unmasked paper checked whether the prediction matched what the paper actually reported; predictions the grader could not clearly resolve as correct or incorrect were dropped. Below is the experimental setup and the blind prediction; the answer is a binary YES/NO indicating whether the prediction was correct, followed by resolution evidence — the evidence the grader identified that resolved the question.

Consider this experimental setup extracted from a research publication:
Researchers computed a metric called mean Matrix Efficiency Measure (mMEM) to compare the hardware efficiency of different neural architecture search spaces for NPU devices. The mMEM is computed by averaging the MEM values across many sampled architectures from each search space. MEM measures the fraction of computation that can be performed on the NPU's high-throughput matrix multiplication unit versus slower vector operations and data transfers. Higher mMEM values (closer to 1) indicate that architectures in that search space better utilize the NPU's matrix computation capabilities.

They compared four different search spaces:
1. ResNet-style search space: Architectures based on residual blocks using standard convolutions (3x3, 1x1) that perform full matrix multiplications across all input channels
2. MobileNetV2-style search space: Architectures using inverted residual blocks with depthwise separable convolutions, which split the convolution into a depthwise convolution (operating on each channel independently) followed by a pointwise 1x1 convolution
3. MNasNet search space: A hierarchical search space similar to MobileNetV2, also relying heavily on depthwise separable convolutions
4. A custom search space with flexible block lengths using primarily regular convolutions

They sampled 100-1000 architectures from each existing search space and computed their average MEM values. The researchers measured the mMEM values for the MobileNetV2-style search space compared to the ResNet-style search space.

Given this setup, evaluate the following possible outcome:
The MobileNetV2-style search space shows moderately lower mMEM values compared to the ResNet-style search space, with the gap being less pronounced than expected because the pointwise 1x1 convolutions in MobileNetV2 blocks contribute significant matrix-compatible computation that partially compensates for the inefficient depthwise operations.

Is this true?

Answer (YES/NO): NO